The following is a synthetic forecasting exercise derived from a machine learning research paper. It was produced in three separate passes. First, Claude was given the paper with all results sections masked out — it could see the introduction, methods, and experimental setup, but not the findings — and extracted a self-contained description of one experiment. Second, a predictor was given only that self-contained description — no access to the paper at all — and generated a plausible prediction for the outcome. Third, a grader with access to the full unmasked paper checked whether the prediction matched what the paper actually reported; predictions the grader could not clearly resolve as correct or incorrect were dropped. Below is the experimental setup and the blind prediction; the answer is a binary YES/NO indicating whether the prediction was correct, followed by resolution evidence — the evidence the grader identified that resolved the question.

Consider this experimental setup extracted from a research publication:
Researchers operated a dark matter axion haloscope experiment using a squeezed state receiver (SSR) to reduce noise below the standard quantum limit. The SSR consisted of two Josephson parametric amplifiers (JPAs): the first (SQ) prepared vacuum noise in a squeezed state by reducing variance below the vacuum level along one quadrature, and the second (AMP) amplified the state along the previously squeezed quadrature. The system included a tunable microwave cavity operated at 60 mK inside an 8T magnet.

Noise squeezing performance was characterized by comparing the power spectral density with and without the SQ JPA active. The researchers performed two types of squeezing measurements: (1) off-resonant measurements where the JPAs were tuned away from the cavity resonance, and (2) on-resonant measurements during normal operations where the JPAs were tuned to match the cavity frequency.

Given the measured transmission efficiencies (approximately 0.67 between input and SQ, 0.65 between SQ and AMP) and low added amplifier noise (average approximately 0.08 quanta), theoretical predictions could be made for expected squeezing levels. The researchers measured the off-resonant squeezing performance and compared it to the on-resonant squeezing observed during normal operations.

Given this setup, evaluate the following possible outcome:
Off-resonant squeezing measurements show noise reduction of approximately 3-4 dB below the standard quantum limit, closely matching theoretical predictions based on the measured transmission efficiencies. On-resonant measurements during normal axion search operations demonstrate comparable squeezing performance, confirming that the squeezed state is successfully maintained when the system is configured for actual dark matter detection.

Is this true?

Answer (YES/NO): NO